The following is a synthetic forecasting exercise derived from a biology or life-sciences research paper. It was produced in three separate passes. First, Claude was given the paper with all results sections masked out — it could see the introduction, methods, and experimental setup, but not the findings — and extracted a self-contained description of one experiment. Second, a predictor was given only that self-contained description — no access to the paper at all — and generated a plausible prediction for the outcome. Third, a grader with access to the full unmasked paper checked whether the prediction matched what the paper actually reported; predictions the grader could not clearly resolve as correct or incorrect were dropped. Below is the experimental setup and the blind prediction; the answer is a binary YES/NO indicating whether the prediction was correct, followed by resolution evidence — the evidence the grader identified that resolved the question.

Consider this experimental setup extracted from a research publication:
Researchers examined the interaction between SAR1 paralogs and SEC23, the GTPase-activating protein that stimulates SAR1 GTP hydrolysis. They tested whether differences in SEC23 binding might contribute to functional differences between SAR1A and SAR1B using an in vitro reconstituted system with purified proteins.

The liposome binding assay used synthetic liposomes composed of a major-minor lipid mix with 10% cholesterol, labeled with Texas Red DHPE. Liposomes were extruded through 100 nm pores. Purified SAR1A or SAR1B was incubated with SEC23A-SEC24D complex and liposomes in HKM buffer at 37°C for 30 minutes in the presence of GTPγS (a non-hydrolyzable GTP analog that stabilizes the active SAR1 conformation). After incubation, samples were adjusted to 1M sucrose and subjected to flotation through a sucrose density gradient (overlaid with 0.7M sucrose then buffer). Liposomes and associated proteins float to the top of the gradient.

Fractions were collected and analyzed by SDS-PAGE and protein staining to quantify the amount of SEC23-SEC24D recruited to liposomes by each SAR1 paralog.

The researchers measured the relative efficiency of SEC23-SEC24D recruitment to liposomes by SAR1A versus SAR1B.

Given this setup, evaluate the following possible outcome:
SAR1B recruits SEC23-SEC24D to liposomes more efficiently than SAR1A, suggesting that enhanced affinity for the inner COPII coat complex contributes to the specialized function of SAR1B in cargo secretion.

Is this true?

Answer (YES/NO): YES